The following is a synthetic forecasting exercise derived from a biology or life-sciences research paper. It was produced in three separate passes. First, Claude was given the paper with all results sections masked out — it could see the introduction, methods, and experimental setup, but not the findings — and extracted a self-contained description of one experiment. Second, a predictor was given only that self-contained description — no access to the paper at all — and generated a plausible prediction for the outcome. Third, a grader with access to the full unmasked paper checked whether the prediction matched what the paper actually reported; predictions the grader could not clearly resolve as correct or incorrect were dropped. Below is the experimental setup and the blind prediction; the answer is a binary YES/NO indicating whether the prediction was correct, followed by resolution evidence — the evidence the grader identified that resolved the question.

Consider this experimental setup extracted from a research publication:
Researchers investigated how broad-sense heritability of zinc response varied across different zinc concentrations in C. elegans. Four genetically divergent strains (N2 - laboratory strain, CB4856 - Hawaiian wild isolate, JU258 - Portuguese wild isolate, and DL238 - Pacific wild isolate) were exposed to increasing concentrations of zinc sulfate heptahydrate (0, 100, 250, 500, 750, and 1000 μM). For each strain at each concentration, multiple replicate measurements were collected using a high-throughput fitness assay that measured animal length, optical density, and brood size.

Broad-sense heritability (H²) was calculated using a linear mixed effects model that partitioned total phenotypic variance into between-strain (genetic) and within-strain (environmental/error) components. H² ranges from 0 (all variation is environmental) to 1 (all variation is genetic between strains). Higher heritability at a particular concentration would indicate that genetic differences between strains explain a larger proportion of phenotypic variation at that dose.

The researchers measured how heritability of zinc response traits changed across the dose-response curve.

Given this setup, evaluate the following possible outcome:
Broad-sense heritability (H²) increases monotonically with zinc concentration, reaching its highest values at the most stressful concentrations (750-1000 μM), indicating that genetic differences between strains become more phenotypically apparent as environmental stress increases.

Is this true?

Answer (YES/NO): NO